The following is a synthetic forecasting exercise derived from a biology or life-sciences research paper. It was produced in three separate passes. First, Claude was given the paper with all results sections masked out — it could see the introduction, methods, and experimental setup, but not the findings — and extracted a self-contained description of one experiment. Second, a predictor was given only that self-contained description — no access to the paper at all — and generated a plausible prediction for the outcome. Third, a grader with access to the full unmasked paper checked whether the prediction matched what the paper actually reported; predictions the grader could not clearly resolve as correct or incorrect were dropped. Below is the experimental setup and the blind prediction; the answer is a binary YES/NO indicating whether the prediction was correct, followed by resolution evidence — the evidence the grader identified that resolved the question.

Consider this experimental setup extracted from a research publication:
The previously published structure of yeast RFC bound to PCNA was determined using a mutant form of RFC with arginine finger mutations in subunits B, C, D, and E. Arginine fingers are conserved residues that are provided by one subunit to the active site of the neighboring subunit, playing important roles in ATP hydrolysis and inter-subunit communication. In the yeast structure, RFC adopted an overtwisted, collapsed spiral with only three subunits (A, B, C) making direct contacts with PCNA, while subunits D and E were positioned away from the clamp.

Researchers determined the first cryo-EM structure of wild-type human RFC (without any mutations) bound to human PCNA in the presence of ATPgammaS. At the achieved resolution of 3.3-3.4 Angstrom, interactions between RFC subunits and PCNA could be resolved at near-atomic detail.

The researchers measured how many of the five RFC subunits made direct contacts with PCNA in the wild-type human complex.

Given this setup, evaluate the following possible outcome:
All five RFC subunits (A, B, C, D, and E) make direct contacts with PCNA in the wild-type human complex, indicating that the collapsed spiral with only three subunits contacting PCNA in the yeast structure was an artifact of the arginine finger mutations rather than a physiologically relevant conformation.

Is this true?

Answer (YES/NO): NO